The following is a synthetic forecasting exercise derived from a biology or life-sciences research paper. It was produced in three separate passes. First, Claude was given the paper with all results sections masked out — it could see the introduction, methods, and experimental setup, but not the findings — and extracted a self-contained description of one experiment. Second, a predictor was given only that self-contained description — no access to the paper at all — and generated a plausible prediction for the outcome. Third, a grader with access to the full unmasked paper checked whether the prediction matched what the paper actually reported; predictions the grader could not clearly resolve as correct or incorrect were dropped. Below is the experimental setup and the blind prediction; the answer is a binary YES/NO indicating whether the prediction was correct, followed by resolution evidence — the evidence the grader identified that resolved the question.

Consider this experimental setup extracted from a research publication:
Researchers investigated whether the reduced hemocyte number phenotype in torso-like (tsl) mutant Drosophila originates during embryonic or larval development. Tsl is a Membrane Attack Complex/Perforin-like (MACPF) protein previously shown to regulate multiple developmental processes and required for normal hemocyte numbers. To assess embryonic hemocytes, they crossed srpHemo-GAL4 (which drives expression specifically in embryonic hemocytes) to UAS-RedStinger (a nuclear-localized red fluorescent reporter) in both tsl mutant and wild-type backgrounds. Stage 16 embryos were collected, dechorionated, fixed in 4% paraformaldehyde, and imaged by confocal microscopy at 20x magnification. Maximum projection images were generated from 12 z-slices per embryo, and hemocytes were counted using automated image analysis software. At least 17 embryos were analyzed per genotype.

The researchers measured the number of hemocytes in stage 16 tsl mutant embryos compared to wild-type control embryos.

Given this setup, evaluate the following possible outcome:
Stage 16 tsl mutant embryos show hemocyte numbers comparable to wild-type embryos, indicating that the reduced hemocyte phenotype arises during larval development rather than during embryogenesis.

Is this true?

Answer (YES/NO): YES